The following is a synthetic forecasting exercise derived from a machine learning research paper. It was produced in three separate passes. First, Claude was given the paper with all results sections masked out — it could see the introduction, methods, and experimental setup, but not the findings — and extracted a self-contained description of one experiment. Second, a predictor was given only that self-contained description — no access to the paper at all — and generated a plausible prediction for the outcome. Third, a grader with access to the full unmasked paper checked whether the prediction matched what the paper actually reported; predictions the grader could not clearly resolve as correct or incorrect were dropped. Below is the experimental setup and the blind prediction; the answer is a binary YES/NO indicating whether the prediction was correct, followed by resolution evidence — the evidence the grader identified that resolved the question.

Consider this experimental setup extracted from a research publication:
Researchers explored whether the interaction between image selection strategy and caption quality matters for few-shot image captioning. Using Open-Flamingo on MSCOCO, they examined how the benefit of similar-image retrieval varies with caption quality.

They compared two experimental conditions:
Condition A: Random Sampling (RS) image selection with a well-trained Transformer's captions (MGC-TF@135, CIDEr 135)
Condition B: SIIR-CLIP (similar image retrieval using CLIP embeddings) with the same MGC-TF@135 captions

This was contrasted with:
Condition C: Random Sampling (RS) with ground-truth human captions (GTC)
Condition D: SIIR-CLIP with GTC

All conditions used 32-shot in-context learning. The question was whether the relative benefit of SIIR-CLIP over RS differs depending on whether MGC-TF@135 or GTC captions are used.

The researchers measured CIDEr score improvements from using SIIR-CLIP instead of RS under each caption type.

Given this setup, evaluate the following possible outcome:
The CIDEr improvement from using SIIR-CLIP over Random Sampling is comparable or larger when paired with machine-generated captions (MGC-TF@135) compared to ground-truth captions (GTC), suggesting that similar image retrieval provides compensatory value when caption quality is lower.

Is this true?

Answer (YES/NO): YES